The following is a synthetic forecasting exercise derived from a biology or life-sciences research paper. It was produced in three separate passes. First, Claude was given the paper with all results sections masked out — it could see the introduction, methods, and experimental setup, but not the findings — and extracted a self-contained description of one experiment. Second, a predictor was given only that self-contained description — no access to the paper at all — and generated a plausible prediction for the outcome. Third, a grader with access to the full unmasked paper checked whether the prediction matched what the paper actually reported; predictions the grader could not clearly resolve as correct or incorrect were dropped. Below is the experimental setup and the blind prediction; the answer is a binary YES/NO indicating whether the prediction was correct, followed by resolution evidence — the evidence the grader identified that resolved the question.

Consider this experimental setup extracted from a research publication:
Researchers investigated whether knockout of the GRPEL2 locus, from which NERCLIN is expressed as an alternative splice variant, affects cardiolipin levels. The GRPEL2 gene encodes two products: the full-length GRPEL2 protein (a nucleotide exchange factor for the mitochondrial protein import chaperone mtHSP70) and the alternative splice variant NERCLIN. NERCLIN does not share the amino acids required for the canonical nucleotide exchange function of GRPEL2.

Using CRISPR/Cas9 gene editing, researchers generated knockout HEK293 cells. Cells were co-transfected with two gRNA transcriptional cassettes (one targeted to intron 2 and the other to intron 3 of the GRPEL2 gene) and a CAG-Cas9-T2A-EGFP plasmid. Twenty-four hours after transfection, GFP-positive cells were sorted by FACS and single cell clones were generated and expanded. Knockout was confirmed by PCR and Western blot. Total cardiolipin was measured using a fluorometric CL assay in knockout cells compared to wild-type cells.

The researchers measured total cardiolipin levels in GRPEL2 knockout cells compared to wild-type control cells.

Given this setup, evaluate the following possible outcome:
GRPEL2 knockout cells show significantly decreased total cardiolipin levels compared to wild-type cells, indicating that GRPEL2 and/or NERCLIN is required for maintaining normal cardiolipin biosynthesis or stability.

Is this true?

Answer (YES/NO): NO